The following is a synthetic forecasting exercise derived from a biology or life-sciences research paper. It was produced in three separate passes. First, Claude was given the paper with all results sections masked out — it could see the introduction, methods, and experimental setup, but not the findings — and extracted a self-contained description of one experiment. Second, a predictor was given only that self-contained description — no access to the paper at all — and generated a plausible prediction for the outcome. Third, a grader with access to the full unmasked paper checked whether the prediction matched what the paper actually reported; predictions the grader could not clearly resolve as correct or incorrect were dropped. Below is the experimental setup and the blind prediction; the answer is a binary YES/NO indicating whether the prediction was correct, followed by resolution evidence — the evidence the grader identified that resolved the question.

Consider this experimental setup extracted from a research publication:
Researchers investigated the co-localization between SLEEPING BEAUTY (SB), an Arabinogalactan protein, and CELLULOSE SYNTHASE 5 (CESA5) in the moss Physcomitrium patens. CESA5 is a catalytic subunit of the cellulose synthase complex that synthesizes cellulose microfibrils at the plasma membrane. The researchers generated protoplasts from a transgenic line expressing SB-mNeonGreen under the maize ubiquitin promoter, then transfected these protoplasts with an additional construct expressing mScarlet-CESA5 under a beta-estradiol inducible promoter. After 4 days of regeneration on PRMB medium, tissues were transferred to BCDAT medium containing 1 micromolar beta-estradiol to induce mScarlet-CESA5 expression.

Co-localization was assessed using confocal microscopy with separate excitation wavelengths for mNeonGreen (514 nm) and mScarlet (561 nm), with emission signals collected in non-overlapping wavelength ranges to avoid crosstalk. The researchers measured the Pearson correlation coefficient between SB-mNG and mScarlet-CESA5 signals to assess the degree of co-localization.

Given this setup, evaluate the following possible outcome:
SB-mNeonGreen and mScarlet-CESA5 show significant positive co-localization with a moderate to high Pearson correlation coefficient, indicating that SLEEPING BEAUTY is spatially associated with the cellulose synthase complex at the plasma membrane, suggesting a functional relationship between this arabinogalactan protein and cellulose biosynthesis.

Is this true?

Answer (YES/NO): YES